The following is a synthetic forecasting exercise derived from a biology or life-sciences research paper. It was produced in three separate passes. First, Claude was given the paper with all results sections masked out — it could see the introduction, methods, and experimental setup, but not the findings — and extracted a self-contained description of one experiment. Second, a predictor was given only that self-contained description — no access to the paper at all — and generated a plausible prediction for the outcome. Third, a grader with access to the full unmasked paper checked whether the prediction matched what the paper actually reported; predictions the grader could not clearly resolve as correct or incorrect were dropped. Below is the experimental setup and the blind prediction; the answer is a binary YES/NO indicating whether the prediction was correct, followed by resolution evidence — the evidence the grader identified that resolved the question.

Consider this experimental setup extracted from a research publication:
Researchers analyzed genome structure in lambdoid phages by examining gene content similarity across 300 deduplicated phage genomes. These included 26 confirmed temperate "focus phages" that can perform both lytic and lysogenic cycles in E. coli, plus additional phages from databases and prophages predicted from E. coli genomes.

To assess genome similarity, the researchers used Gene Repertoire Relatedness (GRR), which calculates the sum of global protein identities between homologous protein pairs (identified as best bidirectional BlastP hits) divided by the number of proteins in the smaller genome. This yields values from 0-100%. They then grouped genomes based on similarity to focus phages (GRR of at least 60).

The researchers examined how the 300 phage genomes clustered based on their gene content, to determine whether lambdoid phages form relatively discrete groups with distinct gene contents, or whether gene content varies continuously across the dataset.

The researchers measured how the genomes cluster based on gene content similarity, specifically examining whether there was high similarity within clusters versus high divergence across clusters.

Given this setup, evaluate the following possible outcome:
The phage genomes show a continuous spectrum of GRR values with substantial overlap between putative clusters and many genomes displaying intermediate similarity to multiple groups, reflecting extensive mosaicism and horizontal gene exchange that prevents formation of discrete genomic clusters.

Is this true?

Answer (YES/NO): NO